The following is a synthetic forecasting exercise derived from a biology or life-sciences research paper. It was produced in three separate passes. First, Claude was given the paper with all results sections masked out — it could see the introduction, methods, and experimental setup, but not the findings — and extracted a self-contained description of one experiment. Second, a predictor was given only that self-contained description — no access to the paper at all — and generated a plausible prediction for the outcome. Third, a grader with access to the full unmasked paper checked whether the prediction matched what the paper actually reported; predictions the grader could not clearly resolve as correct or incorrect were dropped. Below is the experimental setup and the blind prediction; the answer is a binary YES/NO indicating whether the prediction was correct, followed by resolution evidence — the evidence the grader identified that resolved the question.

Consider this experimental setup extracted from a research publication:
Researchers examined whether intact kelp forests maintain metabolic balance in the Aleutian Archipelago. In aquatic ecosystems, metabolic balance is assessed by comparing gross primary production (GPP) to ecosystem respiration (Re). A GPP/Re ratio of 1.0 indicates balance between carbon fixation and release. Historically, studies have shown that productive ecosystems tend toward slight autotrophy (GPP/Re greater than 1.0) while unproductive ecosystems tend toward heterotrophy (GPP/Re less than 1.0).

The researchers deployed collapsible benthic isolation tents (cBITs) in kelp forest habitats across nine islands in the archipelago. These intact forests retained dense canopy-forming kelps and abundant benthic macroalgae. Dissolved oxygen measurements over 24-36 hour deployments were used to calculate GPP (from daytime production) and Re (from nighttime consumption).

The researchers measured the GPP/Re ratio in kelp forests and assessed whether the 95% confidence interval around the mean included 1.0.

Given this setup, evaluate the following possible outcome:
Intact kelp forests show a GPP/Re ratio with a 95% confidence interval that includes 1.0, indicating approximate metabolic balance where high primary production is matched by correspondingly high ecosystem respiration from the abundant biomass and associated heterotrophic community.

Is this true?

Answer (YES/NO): YES